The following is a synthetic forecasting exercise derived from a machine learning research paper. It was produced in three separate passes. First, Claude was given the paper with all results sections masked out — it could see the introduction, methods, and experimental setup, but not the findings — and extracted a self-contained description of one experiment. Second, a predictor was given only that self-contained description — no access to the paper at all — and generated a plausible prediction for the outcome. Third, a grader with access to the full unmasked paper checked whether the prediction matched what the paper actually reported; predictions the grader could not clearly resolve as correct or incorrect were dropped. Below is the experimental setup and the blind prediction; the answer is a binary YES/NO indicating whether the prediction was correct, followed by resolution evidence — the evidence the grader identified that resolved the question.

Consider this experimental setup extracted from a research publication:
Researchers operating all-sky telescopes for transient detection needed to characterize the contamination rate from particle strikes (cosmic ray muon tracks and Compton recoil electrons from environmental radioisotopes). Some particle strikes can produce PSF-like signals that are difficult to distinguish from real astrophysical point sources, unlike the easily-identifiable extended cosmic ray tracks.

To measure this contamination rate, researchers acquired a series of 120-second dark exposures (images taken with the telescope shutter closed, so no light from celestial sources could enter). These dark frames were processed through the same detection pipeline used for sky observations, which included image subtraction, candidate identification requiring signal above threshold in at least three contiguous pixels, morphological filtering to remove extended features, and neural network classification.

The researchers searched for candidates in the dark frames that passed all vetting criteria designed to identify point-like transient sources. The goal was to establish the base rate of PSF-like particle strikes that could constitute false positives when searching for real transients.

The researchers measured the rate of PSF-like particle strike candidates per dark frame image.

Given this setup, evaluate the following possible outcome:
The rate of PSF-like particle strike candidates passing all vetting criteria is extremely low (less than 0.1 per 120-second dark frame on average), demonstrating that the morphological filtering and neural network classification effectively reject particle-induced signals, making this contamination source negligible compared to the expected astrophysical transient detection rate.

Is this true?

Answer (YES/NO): NO